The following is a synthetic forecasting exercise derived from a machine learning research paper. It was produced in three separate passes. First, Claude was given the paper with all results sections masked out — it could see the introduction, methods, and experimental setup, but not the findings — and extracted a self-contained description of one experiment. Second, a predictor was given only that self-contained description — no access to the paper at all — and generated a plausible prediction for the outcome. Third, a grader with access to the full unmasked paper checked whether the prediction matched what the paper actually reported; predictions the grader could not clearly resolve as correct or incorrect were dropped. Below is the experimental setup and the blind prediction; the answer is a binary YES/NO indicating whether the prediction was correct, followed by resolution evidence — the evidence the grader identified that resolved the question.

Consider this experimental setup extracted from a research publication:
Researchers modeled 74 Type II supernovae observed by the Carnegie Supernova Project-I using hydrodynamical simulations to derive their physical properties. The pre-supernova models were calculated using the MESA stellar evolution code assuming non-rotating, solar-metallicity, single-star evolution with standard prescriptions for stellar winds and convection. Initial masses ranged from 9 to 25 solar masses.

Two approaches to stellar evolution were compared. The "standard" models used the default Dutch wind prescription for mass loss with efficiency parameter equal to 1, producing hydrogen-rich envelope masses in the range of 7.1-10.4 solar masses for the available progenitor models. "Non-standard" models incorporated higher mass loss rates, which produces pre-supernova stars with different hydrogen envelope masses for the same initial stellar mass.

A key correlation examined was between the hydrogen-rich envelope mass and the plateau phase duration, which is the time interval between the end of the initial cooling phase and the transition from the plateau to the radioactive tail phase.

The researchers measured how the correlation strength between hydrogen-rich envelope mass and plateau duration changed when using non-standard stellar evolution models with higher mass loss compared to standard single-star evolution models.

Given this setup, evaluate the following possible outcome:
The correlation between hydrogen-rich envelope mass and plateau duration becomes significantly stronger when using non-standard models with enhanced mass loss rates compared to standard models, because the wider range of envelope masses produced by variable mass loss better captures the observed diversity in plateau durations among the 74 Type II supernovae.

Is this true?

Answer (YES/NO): YES